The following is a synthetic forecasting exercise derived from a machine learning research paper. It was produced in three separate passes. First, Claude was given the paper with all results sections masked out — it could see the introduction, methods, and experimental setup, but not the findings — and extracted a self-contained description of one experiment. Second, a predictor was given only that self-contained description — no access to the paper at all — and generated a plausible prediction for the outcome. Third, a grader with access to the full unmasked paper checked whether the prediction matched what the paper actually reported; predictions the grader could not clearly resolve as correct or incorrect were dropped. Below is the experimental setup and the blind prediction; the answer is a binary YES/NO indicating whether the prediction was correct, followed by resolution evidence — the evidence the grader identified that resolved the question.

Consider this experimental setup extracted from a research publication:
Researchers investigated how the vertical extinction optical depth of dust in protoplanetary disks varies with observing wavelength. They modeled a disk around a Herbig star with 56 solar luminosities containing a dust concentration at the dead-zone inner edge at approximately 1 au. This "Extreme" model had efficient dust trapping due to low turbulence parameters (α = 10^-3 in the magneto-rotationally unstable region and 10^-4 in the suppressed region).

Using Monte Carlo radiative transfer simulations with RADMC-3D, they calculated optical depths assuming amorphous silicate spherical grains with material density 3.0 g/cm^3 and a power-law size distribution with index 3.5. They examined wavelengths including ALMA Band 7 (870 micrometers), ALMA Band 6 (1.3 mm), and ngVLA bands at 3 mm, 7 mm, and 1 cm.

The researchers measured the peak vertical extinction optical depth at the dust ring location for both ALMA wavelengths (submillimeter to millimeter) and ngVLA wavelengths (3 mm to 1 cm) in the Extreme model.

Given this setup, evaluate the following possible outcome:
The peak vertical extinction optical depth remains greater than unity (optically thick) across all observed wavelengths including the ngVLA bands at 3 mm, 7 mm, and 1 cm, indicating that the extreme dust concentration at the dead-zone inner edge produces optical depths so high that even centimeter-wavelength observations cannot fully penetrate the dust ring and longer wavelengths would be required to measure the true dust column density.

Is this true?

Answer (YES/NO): YES